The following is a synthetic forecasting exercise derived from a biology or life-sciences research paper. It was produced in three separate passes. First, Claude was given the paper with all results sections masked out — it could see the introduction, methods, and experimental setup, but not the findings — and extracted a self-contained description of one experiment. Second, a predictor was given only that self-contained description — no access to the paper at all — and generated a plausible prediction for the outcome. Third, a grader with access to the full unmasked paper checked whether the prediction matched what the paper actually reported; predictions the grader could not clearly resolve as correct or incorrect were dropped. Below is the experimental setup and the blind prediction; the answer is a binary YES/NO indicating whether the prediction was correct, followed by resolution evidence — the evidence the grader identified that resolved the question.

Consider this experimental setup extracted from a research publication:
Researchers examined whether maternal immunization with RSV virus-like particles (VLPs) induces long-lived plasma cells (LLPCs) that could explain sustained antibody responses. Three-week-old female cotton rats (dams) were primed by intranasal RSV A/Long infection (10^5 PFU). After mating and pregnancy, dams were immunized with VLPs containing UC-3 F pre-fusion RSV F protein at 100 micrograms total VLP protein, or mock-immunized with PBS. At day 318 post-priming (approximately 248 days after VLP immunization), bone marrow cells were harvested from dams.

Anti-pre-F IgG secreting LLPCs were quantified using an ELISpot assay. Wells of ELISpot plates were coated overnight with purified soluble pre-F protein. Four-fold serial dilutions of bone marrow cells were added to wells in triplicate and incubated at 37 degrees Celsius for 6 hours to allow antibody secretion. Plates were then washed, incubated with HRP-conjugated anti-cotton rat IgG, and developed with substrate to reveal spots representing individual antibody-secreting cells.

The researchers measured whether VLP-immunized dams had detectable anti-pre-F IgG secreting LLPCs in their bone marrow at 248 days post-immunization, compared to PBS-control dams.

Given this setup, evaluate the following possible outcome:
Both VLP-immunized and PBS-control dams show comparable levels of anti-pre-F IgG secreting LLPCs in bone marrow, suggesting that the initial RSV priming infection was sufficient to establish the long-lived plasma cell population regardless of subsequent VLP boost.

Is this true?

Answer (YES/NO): NO